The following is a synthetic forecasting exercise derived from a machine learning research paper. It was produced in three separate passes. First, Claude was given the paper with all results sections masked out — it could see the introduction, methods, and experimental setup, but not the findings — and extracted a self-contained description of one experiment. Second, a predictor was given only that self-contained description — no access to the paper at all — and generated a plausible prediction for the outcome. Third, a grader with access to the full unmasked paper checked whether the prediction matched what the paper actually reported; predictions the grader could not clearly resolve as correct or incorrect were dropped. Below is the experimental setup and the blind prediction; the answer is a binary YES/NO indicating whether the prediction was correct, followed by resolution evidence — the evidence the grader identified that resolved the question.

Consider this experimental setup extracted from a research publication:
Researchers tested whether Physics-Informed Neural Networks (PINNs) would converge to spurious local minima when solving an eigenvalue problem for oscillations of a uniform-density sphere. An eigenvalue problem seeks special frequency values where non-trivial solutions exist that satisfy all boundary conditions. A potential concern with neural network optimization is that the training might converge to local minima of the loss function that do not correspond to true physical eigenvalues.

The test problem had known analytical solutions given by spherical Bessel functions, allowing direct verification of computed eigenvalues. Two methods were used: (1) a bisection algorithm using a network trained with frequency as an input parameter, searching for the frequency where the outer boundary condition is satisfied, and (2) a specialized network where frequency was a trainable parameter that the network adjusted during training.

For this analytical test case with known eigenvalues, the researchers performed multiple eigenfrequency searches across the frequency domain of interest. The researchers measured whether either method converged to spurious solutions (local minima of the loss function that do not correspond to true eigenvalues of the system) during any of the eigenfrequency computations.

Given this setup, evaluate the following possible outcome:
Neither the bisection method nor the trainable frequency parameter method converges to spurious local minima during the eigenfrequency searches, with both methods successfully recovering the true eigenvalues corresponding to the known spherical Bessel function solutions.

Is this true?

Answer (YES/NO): YES